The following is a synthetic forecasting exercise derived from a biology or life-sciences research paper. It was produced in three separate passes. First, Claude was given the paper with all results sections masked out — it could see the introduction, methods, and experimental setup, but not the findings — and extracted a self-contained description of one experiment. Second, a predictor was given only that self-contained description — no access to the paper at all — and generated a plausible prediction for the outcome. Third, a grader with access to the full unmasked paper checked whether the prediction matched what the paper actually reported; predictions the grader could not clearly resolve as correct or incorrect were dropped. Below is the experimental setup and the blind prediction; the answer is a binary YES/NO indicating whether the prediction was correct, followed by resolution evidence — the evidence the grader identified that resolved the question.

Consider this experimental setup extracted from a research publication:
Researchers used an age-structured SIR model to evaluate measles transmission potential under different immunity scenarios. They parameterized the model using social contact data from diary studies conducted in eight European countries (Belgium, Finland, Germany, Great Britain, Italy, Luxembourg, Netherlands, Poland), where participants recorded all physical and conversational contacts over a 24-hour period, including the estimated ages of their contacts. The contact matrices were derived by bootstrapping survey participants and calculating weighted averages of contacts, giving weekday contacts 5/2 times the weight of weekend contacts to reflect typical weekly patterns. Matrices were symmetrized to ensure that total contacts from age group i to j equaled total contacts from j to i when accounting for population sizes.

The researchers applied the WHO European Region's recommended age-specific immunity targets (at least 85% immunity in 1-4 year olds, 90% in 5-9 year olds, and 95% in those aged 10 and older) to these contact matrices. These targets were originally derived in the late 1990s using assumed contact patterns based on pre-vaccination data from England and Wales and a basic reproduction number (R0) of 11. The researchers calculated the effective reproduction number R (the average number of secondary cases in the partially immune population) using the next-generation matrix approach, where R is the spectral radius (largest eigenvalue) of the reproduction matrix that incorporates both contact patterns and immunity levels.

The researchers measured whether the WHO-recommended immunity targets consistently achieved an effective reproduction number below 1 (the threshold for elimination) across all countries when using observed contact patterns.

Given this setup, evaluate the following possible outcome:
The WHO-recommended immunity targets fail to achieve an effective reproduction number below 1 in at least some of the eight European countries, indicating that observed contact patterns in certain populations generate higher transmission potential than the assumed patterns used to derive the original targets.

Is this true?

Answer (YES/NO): YES